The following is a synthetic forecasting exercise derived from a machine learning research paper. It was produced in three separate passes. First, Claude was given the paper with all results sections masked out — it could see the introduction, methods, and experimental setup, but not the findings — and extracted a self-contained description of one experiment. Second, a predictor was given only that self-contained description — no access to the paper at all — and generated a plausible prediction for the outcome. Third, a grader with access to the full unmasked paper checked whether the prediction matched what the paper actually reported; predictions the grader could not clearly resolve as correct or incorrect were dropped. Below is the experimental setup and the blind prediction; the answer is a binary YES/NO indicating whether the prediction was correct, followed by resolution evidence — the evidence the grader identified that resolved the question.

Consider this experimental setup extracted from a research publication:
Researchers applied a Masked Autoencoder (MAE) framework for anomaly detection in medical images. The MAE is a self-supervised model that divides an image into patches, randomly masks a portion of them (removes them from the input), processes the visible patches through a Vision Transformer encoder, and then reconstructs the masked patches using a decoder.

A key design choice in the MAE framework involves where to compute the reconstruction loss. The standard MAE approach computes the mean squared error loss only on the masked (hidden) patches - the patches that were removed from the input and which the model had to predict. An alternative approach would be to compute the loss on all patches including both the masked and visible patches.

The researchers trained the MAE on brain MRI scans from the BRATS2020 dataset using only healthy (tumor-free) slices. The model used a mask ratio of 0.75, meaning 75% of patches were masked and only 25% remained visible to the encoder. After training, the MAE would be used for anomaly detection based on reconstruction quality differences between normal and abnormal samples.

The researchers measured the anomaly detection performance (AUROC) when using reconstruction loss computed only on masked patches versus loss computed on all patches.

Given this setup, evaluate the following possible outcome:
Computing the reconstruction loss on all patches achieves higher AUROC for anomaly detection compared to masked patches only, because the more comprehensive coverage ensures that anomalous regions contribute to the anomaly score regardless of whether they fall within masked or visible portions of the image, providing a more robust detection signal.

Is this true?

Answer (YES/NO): NO